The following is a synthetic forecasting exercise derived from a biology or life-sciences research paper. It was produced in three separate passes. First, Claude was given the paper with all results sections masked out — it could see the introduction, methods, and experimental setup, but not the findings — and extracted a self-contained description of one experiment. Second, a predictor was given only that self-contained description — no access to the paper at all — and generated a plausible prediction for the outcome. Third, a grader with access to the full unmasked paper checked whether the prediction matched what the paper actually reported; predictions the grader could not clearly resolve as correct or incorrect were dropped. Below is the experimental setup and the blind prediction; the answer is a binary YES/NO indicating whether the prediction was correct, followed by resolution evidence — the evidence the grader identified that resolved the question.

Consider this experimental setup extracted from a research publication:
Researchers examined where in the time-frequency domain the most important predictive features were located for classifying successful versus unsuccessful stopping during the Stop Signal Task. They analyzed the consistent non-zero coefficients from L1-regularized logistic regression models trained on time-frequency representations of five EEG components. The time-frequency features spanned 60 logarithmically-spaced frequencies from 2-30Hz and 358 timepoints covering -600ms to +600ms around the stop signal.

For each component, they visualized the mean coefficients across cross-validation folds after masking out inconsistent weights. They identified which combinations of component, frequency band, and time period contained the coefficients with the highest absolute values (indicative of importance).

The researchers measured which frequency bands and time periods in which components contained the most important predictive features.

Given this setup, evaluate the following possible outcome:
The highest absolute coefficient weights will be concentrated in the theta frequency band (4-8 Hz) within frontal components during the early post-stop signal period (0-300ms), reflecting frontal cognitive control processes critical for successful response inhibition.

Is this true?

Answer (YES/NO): NO